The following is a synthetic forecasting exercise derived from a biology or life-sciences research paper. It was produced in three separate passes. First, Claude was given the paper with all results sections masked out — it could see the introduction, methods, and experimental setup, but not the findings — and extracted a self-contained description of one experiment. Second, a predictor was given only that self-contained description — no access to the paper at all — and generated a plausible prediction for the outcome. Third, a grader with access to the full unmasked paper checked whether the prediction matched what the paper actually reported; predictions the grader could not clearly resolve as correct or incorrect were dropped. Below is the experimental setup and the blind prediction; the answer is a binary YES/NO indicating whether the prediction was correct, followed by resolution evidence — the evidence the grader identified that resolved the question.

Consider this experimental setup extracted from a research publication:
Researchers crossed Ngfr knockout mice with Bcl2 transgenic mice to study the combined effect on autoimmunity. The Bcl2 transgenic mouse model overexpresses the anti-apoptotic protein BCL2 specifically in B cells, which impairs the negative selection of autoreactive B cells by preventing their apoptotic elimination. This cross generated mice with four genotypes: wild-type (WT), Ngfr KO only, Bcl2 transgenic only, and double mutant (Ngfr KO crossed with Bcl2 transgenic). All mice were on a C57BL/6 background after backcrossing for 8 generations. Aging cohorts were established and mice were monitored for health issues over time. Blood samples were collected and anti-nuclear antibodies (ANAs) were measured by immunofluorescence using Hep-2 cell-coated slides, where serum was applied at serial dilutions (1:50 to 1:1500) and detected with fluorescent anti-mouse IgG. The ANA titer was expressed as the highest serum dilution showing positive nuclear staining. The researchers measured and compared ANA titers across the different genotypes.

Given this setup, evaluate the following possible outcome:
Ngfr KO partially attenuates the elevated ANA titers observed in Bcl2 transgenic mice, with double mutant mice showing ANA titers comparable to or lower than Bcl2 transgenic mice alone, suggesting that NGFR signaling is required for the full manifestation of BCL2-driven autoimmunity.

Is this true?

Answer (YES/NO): NO